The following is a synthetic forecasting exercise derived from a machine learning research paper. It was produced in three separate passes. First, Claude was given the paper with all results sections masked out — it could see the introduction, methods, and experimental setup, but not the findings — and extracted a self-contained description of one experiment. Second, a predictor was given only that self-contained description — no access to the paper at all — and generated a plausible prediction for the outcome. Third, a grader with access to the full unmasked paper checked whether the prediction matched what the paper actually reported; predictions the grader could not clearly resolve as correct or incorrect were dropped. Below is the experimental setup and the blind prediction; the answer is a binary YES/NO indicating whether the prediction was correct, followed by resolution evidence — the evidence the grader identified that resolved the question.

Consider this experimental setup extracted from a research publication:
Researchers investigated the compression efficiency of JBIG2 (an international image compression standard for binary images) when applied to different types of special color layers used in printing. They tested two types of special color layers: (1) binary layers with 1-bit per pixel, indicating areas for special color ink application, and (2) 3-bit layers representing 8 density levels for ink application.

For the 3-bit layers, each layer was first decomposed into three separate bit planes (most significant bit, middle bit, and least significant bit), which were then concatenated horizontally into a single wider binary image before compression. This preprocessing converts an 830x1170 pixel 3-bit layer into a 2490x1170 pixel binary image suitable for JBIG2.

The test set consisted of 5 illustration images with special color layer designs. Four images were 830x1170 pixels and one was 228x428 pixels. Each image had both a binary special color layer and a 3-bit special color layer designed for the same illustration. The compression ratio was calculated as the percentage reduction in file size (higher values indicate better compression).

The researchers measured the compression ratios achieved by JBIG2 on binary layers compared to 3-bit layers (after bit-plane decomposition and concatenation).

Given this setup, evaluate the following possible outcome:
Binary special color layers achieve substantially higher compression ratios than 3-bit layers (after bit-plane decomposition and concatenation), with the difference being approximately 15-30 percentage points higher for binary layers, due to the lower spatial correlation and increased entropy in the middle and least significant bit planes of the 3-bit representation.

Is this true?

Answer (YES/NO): NO